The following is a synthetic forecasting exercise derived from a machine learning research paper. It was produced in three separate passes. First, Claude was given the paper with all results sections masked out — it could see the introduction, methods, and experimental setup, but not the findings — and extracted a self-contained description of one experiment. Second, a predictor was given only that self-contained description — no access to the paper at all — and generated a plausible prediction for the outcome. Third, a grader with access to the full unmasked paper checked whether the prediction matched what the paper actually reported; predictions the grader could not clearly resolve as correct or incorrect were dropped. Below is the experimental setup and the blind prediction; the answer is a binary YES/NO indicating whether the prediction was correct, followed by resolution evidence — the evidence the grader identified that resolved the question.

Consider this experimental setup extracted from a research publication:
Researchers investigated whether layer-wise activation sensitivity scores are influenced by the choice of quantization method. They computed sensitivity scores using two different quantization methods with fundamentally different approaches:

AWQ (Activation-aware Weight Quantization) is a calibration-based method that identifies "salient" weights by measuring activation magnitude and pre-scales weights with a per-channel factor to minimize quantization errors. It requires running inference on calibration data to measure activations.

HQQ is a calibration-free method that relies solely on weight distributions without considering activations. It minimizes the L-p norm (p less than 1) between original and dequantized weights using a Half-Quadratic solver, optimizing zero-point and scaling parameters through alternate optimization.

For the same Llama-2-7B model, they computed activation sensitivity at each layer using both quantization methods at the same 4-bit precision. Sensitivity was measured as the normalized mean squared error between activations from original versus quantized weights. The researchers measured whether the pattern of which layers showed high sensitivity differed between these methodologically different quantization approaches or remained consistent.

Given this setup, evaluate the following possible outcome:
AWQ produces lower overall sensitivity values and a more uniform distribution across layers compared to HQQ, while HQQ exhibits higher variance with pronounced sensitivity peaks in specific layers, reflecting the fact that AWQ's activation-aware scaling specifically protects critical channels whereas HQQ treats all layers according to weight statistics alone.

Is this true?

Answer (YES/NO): NO